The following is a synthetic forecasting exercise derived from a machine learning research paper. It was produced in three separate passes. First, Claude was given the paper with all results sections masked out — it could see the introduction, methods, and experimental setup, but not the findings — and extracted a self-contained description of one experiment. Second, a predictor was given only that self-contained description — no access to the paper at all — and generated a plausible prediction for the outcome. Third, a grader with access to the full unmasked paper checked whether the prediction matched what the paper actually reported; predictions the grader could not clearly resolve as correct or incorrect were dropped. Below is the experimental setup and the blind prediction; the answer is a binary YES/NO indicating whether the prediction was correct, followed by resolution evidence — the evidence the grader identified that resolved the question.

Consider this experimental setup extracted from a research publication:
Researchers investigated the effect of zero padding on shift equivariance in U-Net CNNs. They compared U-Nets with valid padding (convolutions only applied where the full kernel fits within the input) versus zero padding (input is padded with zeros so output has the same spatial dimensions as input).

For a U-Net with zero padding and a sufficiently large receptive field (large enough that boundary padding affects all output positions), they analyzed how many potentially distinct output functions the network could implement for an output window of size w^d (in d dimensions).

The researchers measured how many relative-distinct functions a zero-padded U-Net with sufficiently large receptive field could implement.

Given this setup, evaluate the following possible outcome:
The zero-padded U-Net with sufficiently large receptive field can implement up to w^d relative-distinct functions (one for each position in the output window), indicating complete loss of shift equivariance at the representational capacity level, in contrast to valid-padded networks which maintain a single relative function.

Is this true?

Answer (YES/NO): NO